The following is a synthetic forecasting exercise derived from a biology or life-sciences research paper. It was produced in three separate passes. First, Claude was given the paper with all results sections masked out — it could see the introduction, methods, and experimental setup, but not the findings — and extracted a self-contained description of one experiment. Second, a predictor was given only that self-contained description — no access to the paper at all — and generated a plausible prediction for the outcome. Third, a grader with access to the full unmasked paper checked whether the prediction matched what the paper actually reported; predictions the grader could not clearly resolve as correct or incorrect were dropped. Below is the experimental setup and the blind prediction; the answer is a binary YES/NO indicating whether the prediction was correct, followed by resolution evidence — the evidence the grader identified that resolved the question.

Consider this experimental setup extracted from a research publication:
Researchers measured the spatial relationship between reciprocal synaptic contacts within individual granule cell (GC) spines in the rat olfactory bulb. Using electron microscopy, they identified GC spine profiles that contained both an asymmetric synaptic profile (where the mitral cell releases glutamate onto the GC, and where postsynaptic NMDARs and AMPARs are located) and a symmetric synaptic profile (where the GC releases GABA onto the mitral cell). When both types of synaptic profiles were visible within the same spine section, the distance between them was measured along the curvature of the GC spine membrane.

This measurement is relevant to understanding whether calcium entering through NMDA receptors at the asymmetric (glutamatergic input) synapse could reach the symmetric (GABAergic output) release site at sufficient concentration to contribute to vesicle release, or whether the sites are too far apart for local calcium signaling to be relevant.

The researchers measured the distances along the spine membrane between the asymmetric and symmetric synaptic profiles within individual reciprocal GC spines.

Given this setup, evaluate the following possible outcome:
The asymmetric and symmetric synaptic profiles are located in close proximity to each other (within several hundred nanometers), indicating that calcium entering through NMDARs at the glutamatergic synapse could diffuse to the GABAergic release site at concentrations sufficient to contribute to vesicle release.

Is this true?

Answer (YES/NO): YES